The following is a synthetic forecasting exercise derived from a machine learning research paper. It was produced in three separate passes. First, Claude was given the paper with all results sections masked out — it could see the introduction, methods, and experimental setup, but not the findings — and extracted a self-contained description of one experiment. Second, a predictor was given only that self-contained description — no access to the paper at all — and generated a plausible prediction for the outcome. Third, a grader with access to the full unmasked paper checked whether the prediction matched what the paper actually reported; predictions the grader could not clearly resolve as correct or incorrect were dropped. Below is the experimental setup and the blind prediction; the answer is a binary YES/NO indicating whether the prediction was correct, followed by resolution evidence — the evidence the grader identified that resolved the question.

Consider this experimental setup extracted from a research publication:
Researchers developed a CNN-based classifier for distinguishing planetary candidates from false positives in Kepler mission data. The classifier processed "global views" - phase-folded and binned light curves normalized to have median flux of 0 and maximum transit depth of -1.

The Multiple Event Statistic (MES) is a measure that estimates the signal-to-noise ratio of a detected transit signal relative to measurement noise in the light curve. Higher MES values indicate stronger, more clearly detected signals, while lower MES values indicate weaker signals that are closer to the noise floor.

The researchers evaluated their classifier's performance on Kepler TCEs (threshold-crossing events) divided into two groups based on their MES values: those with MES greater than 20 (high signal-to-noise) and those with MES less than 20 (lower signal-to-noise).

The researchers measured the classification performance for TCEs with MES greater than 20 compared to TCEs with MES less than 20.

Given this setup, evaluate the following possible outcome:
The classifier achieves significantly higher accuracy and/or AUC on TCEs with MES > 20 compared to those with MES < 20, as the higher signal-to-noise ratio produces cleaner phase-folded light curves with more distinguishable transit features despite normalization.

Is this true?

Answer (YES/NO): YES